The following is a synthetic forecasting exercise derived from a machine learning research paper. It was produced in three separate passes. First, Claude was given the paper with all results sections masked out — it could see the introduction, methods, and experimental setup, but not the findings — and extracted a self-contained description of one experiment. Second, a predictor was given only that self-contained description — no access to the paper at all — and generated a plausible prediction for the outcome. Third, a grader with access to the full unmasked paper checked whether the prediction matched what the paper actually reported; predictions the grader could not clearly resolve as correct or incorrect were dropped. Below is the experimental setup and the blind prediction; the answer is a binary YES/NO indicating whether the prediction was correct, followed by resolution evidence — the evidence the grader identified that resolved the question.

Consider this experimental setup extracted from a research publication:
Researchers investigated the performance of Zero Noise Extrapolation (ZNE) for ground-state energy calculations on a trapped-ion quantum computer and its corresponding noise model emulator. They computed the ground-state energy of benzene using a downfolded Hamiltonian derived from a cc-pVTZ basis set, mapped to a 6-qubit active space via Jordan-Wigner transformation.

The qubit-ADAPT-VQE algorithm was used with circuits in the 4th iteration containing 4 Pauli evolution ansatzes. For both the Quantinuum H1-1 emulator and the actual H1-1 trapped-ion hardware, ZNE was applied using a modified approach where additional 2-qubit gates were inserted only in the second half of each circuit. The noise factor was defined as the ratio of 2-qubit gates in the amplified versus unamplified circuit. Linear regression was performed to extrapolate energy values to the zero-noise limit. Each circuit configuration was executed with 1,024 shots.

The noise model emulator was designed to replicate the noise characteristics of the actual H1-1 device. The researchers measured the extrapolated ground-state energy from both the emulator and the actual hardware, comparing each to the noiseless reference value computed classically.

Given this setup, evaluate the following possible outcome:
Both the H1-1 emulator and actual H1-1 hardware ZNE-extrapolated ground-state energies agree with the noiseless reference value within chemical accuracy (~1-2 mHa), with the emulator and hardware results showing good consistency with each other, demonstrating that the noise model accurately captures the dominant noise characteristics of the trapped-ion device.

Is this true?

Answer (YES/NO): NO